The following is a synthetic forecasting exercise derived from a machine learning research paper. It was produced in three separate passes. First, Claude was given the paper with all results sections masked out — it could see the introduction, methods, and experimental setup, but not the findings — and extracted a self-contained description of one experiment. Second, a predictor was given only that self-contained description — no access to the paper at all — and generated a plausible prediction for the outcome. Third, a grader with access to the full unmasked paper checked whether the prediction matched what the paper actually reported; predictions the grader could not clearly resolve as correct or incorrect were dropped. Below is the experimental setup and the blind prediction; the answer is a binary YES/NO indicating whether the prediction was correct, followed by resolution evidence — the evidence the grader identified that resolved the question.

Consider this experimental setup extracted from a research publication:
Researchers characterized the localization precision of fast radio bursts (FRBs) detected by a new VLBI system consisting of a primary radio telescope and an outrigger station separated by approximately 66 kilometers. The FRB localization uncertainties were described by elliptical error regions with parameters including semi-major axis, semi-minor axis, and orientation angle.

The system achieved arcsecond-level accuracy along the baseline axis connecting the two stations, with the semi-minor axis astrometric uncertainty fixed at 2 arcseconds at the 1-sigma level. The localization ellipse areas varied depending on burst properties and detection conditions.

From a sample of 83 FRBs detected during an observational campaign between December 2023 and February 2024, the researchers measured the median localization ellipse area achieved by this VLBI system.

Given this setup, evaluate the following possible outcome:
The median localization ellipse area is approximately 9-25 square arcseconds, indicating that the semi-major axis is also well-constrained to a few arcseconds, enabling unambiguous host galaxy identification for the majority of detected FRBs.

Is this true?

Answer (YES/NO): NO